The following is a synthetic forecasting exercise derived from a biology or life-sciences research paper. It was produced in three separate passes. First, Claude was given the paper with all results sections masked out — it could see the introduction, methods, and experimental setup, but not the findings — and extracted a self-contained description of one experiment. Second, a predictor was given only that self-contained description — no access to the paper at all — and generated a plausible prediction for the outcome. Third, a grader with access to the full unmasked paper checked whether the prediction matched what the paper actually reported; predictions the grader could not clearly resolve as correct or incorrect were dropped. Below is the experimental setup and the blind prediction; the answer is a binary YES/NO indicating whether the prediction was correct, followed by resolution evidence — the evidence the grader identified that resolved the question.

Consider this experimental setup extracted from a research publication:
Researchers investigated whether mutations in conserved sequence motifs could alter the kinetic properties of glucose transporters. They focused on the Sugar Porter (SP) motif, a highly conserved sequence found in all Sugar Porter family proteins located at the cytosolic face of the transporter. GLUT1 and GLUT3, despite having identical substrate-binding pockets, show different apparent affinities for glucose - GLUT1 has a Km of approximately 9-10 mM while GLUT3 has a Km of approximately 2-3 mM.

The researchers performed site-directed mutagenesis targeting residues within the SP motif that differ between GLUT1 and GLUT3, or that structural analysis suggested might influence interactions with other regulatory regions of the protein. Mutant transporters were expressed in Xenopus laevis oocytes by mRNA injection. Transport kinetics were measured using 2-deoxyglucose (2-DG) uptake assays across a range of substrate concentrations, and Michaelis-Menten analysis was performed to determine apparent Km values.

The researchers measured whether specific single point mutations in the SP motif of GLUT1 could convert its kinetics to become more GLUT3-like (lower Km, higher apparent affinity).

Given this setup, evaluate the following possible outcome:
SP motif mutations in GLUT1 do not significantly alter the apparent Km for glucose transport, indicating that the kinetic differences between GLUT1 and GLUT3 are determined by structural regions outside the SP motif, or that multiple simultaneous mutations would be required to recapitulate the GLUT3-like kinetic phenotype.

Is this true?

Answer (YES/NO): NO